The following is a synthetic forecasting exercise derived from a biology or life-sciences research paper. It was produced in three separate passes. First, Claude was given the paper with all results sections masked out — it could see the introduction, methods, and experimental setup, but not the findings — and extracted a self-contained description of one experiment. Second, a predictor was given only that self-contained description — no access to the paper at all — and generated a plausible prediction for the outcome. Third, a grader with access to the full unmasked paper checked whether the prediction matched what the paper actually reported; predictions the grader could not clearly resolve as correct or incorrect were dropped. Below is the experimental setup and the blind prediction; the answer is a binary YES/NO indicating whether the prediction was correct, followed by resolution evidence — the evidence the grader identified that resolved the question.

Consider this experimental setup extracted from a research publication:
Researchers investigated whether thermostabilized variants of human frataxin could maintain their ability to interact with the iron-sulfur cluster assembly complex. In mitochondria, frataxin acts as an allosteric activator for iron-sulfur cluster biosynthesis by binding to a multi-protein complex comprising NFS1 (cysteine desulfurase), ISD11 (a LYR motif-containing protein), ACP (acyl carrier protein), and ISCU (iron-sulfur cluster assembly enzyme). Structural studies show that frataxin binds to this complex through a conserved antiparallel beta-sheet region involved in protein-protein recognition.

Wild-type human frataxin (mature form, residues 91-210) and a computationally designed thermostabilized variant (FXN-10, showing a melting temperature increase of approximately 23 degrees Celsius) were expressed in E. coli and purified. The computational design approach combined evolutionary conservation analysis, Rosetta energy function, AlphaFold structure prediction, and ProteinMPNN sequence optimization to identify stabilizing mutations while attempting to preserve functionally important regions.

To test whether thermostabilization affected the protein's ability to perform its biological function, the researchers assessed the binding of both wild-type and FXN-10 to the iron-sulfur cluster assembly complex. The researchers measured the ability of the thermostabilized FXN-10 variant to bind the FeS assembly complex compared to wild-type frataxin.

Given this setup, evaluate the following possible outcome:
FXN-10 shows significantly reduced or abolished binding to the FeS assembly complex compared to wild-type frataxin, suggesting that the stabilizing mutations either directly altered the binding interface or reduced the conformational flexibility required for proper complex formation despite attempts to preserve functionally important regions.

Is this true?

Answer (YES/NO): NO